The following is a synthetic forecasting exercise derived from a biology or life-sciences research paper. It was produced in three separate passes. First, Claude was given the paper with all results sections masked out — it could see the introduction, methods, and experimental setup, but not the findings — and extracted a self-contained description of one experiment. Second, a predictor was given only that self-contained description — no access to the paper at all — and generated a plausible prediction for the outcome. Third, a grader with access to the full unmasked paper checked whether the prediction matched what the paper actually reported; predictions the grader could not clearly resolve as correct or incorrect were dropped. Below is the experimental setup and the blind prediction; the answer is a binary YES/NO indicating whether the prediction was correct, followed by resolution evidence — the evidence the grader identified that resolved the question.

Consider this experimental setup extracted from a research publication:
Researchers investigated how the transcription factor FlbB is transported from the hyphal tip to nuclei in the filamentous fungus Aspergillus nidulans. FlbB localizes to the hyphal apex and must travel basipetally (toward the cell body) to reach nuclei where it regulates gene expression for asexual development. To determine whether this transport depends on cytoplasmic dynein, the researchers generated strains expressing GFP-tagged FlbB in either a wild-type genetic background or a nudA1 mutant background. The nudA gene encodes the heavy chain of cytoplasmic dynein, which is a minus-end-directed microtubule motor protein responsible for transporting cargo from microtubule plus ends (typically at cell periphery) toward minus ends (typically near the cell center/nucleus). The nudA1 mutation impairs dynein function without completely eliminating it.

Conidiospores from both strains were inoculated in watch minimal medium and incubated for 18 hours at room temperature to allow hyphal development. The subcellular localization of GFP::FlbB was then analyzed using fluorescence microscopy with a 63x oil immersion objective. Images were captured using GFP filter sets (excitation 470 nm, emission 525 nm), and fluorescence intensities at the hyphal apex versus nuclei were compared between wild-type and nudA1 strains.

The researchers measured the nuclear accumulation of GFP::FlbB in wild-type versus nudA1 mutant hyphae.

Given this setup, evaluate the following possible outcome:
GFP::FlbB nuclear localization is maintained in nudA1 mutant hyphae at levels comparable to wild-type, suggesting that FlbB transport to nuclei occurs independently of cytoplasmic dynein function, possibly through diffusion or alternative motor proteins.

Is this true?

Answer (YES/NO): NO